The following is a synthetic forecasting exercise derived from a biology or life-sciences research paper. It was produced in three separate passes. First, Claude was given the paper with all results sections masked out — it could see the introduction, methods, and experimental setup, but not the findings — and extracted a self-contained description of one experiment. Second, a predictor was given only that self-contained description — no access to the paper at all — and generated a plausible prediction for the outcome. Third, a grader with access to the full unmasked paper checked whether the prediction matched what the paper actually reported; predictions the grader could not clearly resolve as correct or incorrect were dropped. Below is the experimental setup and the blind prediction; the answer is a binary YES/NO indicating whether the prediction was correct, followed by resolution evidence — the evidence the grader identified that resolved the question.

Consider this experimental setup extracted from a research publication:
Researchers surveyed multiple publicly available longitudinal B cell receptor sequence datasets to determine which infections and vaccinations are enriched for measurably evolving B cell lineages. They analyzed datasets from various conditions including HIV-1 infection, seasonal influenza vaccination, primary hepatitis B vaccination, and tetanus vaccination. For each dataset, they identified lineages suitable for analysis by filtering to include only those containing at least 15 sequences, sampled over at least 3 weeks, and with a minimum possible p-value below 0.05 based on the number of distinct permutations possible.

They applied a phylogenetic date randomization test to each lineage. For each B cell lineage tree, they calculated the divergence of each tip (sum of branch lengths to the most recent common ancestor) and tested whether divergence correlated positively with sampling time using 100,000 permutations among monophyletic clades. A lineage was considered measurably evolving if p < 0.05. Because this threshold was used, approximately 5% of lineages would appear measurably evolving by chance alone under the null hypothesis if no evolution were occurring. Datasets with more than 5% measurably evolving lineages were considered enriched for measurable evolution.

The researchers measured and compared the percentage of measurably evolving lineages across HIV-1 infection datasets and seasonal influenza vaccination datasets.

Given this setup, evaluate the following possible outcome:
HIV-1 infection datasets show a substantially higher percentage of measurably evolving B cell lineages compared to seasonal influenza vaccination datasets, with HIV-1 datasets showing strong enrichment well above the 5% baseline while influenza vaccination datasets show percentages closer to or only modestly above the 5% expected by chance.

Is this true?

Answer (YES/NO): YES